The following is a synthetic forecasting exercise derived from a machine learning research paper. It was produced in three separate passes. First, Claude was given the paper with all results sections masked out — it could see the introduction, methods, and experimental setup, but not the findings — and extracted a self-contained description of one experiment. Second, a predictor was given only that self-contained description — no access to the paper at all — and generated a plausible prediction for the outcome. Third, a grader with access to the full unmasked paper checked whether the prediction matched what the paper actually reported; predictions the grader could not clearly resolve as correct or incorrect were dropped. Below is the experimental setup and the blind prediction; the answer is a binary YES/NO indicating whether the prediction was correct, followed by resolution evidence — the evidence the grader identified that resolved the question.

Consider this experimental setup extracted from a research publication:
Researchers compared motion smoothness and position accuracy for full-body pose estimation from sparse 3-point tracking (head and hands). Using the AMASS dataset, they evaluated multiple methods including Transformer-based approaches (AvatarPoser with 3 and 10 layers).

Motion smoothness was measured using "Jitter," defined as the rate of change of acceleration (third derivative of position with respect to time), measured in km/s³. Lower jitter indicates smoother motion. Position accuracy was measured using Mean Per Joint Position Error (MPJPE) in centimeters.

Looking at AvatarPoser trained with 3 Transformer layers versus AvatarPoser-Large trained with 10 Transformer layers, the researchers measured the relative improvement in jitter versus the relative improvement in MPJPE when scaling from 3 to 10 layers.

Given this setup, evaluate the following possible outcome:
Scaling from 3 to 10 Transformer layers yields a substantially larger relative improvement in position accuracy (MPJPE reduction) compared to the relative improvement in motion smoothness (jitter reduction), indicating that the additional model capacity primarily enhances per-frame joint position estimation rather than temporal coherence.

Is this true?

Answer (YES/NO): NO